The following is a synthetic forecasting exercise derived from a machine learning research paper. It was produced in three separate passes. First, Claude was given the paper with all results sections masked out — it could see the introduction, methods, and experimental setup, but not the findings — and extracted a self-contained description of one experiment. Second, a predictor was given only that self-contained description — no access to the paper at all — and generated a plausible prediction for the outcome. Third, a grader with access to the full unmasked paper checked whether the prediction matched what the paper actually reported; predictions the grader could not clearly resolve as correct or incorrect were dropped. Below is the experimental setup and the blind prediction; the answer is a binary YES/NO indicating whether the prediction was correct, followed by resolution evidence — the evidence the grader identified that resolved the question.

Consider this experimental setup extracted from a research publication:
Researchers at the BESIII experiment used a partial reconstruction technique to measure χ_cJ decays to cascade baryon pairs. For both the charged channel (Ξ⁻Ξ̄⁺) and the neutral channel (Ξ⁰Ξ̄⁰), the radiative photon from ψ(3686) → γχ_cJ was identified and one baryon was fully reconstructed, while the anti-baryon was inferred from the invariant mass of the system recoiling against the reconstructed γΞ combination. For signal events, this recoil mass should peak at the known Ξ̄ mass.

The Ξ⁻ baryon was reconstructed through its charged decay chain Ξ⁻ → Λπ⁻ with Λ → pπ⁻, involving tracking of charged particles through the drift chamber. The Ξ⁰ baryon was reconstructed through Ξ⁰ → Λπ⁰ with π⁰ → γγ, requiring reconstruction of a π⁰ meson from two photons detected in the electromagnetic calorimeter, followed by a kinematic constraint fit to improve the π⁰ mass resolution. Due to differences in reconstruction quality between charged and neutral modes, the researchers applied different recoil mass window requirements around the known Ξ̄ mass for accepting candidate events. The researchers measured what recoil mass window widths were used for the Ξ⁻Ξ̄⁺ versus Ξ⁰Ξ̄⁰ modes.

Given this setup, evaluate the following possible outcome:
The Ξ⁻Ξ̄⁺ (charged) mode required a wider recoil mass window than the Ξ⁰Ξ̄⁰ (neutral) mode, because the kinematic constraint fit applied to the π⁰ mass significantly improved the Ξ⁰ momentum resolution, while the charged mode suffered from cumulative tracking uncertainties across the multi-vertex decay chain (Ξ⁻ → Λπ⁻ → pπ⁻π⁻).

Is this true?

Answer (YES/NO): YES